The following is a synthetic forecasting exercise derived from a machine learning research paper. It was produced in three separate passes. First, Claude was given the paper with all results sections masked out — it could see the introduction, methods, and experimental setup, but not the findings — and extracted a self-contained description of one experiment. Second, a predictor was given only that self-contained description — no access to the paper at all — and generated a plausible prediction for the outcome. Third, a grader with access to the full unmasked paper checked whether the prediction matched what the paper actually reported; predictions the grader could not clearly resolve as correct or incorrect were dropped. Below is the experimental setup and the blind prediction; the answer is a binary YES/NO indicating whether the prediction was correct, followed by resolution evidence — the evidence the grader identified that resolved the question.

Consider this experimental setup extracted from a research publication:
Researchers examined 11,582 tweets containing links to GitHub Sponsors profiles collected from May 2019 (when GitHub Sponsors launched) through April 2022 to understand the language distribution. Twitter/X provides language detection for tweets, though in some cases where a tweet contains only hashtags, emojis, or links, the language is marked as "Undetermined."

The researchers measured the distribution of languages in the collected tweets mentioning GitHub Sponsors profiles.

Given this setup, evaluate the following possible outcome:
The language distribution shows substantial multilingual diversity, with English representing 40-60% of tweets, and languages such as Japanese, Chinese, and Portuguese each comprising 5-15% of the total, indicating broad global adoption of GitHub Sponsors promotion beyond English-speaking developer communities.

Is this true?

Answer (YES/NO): NO